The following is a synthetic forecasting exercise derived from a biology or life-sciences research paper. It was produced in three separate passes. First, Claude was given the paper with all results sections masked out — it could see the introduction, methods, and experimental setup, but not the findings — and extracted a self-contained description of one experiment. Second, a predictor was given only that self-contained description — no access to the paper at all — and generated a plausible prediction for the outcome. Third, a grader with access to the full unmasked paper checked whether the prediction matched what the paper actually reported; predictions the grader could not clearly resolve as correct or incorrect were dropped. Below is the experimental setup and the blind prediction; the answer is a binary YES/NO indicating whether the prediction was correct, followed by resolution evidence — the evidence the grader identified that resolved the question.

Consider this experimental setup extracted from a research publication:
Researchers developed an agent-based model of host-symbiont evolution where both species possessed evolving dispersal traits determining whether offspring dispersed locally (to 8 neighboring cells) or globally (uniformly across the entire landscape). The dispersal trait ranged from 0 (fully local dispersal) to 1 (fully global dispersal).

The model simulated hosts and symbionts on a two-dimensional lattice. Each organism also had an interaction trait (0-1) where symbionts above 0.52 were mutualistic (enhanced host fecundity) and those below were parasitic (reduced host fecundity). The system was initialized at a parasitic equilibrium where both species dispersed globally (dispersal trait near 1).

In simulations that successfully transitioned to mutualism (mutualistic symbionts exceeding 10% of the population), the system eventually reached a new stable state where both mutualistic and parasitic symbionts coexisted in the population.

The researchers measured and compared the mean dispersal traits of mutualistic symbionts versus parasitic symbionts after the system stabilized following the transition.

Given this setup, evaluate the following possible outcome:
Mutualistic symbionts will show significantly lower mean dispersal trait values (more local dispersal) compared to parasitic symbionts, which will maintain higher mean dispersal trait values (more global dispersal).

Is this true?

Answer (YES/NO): YES